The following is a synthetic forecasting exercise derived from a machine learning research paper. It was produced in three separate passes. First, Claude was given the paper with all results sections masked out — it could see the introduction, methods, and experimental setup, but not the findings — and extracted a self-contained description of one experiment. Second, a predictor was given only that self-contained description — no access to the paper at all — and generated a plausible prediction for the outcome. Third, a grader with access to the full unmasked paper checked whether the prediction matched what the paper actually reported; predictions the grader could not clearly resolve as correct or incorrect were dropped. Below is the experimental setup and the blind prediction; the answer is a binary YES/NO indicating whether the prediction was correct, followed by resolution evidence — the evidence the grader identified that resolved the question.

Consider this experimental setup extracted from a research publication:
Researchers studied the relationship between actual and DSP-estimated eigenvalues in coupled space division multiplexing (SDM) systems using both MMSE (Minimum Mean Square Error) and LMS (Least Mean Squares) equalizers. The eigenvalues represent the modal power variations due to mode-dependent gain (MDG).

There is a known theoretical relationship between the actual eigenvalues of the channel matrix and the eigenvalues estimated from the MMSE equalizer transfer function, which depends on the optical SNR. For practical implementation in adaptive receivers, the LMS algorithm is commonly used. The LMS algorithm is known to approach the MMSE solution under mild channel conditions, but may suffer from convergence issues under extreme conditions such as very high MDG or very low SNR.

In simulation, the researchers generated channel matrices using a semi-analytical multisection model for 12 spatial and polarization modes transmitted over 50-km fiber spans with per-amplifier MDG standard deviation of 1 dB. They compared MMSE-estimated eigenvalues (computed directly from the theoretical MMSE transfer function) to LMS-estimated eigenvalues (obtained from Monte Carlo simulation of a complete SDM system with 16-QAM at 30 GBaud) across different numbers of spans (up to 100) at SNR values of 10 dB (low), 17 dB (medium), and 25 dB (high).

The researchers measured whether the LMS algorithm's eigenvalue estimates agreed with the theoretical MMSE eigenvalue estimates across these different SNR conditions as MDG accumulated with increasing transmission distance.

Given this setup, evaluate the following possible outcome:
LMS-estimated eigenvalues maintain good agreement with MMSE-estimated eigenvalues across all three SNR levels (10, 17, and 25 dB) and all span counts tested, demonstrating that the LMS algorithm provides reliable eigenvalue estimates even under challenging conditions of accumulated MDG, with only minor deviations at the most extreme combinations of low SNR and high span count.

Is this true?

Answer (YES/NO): NO